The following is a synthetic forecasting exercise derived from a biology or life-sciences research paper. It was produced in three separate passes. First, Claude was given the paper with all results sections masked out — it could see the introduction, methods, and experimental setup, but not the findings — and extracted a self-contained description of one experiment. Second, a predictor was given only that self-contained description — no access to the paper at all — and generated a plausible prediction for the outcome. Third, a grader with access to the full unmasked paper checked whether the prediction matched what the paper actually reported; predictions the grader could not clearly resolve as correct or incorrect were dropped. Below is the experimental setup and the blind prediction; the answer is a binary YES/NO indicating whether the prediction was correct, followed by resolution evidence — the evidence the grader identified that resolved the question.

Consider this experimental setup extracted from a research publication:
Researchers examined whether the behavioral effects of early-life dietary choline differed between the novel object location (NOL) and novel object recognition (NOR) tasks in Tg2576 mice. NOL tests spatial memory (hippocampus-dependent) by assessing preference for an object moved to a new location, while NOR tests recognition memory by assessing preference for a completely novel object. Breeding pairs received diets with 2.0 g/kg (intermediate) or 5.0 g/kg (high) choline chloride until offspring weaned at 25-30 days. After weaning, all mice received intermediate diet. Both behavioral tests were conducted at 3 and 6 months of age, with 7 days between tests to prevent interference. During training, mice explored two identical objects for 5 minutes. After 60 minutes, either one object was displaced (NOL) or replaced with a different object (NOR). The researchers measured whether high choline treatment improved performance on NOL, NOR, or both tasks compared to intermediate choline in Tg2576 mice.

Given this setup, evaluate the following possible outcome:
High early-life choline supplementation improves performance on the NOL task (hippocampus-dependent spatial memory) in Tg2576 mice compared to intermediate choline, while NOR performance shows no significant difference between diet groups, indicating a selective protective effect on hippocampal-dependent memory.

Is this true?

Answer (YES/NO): YES